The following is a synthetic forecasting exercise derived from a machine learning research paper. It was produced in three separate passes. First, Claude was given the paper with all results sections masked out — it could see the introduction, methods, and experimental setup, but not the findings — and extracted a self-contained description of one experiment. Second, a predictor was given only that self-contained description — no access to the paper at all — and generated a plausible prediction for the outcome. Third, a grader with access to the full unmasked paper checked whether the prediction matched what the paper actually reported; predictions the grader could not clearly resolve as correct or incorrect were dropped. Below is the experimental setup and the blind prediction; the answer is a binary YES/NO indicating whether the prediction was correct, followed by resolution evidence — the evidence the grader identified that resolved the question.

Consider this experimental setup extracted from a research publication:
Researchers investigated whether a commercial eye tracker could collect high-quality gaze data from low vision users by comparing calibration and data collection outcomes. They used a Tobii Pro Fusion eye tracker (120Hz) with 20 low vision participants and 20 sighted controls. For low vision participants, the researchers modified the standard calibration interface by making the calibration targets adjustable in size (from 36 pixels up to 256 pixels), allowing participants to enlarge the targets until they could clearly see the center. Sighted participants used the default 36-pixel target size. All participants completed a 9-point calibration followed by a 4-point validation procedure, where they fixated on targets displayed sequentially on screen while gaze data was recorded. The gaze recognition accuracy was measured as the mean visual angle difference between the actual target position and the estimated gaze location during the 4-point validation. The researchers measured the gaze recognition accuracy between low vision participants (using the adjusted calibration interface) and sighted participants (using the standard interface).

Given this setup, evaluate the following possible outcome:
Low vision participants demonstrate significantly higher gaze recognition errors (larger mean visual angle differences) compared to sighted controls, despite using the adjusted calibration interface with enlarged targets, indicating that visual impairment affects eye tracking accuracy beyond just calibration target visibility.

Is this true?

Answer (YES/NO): NO